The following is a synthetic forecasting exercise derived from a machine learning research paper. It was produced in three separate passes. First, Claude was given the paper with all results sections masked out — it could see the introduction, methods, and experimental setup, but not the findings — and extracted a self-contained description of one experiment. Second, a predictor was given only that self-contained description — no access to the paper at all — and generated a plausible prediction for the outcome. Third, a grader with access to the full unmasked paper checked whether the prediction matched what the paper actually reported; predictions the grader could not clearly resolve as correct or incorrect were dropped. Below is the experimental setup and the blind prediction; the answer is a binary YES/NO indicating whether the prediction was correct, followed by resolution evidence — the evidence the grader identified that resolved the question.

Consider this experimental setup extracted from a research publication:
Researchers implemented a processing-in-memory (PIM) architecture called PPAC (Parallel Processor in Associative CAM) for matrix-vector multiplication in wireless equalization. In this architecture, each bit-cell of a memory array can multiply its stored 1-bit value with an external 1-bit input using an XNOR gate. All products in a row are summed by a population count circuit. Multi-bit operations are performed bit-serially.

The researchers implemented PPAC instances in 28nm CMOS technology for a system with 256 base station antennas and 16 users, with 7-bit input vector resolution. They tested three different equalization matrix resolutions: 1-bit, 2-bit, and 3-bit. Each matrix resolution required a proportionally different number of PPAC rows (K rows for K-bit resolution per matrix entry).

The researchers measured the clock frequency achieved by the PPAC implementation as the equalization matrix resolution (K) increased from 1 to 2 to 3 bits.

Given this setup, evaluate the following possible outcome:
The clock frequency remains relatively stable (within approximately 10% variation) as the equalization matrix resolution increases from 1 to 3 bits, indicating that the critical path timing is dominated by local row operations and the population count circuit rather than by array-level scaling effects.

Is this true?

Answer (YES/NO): YES